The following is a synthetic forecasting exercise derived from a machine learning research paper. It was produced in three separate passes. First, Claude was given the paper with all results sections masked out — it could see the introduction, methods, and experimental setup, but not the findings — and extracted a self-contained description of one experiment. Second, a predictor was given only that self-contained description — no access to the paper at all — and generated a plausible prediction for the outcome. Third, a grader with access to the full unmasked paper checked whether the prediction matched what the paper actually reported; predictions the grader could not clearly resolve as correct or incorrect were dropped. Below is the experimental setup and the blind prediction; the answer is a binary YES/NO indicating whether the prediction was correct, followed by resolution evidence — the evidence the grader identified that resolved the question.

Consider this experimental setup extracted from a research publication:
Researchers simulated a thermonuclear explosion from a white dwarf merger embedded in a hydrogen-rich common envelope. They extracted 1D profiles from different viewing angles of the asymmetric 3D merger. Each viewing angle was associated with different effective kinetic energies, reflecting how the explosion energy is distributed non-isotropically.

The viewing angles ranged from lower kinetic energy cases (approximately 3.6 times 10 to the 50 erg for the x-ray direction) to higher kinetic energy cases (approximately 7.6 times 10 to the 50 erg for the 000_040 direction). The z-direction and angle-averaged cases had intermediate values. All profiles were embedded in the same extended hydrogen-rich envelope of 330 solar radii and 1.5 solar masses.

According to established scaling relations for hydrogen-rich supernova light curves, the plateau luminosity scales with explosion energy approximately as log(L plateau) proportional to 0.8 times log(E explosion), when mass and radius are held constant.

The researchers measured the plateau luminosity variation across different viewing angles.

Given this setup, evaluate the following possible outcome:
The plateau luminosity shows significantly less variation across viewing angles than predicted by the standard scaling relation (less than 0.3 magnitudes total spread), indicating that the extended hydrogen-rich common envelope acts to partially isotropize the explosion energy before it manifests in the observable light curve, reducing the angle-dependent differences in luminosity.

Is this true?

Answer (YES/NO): NO